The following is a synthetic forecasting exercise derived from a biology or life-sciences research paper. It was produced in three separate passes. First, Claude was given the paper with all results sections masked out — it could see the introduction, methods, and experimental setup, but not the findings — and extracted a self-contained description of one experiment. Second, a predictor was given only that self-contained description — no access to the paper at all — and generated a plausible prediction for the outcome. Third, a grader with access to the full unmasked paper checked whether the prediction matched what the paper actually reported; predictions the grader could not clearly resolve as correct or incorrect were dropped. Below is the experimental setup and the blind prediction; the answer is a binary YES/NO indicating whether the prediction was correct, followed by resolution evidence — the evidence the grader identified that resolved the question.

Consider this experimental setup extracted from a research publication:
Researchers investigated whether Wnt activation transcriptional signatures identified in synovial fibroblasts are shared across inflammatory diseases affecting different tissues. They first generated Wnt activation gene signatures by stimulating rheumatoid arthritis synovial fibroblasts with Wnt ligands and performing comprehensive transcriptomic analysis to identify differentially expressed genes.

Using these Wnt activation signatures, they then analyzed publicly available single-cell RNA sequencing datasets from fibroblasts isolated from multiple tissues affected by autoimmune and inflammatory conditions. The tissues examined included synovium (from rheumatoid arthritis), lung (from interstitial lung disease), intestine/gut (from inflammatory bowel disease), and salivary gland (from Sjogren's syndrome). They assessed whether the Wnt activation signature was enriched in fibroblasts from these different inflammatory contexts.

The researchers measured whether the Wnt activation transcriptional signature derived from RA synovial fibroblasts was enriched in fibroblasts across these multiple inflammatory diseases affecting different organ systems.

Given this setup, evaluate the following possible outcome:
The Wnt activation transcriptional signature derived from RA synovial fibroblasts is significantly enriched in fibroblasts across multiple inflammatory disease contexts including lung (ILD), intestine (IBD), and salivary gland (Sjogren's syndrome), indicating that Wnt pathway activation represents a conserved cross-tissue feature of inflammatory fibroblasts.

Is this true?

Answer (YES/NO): NO